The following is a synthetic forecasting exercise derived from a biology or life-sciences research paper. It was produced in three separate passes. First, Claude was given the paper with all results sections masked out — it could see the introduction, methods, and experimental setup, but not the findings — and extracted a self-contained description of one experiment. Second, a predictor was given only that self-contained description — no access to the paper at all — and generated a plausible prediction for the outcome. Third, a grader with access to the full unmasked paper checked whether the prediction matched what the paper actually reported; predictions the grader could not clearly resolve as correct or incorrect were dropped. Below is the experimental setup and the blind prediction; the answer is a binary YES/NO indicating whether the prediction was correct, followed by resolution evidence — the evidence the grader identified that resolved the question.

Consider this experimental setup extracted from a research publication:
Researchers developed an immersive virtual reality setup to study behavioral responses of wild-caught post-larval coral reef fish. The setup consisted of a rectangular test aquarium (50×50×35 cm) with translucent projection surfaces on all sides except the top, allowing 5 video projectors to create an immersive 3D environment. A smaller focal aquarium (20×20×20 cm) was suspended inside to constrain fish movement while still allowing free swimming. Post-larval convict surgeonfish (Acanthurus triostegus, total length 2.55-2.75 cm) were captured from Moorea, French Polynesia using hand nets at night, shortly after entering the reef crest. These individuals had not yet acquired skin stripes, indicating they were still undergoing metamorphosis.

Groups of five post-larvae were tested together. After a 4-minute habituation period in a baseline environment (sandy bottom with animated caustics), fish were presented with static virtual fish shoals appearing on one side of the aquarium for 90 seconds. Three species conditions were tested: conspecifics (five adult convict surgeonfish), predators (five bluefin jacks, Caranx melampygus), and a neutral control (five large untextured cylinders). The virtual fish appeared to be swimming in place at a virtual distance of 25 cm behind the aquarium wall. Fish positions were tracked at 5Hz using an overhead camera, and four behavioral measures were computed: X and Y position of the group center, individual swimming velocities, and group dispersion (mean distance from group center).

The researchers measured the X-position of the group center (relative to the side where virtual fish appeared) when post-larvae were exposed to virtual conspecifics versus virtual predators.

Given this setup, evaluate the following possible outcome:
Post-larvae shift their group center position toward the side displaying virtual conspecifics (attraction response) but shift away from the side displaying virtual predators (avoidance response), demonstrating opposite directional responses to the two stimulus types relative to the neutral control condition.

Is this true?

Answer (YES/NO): NO